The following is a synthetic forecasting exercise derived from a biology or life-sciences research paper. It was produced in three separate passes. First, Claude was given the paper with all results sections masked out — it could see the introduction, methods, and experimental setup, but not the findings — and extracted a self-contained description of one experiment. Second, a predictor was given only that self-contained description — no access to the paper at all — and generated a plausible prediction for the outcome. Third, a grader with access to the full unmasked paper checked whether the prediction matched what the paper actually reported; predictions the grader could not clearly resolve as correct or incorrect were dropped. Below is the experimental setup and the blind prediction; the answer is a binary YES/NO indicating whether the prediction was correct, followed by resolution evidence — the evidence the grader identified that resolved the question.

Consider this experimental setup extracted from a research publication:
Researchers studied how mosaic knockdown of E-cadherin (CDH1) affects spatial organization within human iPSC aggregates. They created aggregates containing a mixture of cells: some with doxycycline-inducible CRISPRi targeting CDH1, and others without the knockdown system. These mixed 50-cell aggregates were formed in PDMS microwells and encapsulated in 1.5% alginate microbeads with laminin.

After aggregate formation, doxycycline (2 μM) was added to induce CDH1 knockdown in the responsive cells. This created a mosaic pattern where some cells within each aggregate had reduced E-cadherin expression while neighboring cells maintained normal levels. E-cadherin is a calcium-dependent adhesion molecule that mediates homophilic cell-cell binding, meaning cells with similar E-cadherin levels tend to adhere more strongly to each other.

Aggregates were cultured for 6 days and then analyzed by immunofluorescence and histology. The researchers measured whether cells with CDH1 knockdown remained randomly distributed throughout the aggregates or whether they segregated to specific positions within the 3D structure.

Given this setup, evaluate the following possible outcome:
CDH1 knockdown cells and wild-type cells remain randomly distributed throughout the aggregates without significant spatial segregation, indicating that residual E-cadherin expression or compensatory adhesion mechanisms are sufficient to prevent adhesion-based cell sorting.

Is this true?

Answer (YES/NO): NO